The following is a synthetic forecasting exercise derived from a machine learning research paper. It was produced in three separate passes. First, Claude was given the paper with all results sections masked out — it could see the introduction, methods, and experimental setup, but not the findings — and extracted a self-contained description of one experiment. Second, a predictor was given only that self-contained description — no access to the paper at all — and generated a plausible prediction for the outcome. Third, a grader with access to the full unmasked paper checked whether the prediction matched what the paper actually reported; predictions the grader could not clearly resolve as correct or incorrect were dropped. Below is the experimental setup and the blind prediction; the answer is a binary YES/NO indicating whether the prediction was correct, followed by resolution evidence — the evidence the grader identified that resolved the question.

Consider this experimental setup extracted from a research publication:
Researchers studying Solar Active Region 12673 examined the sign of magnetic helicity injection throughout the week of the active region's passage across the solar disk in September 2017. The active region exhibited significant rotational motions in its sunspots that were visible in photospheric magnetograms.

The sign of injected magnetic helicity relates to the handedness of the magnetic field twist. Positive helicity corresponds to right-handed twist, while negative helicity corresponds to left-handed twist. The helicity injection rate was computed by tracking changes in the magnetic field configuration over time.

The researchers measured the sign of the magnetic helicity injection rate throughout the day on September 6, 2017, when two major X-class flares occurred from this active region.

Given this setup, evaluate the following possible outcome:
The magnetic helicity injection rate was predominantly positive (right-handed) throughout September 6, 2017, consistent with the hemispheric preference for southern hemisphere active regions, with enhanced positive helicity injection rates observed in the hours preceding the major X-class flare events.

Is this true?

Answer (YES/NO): NO